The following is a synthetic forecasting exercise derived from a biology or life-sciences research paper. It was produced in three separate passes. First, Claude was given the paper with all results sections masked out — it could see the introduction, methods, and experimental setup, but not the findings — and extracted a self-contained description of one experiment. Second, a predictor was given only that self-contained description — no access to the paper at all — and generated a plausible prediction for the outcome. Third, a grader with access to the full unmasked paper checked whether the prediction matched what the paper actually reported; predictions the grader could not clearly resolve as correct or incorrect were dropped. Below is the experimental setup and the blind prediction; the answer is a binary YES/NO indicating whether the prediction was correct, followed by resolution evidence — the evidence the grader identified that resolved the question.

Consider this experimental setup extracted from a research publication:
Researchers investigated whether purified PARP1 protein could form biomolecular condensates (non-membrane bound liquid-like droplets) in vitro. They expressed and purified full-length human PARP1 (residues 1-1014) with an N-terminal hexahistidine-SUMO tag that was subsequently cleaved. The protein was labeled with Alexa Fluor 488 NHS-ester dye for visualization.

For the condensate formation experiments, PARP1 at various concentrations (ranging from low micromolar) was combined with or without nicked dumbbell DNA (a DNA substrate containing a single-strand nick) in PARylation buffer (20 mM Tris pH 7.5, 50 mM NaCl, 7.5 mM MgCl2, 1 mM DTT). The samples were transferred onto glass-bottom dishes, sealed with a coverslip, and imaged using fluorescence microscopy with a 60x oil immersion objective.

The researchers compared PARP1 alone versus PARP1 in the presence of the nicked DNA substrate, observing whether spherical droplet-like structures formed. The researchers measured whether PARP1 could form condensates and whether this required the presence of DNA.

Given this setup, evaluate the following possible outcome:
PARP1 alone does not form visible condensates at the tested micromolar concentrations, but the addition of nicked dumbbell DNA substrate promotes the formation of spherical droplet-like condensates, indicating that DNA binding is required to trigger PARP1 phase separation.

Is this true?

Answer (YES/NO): YES